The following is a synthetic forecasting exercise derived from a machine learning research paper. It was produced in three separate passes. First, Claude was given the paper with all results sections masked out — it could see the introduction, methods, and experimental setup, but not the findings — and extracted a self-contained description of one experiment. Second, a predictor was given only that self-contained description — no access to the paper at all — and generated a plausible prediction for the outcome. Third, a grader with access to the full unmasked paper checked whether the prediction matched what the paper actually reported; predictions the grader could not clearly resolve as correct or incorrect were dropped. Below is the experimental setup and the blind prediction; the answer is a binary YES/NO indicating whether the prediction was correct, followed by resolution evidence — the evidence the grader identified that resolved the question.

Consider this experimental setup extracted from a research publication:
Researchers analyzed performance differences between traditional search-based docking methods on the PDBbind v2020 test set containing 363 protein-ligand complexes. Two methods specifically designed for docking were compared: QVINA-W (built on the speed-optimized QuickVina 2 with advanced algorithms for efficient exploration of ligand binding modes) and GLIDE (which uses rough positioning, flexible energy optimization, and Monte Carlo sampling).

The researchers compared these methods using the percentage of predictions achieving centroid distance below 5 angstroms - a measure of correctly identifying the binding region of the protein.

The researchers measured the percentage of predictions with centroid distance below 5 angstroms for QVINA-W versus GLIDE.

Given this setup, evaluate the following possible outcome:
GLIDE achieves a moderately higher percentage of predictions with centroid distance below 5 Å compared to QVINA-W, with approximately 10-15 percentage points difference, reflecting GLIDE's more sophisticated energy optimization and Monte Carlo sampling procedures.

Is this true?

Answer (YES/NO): NO